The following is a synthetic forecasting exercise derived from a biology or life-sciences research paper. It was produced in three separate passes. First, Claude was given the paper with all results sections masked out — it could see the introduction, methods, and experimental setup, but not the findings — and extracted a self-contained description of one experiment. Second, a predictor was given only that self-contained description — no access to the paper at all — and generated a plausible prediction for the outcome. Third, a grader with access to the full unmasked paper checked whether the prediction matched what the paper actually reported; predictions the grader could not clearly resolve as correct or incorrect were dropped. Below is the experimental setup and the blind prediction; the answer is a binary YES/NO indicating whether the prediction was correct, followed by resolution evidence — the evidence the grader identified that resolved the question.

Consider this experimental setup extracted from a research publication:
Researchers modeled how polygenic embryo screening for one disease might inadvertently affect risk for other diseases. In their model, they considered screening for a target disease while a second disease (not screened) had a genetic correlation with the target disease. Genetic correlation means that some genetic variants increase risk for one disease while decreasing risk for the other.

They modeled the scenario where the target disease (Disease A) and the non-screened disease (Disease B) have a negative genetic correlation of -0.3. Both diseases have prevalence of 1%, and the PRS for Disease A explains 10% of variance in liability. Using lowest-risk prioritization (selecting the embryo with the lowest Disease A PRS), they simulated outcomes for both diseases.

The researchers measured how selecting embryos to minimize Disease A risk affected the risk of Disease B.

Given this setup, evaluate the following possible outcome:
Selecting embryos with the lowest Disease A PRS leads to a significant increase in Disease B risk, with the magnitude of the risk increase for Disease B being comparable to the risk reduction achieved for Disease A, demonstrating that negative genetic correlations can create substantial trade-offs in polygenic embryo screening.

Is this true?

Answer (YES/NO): NO